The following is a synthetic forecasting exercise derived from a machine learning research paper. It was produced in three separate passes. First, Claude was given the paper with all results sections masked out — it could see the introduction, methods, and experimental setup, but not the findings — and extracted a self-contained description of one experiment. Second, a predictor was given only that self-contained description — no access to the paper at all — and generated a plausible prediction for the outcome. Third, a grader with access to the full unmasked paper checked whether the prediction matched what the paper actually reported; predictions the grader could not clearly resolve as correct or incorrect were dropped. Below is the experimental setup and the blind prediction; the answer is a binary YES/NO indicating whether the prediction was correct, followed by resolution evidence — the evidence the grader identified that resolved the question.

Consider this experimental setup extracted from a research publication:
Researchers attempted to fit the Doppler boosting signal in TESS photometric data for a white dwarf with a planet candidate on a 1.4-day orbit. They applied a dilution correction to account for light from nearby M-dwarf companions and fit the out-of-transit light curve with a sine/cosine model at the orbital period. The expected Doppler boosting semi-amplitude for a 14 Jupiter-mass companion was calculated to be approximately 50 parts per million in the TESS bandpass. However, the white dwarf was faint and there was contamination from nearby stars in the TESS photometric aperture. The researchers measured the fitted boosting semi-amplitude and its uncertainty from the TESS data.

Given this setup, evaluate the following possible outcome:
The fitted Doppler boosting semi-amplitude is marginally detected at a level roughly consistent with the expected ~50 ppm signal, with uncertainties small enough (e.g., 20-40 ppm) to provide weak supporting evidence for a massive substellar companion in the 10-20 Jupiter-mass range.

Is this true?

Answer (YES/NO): NO